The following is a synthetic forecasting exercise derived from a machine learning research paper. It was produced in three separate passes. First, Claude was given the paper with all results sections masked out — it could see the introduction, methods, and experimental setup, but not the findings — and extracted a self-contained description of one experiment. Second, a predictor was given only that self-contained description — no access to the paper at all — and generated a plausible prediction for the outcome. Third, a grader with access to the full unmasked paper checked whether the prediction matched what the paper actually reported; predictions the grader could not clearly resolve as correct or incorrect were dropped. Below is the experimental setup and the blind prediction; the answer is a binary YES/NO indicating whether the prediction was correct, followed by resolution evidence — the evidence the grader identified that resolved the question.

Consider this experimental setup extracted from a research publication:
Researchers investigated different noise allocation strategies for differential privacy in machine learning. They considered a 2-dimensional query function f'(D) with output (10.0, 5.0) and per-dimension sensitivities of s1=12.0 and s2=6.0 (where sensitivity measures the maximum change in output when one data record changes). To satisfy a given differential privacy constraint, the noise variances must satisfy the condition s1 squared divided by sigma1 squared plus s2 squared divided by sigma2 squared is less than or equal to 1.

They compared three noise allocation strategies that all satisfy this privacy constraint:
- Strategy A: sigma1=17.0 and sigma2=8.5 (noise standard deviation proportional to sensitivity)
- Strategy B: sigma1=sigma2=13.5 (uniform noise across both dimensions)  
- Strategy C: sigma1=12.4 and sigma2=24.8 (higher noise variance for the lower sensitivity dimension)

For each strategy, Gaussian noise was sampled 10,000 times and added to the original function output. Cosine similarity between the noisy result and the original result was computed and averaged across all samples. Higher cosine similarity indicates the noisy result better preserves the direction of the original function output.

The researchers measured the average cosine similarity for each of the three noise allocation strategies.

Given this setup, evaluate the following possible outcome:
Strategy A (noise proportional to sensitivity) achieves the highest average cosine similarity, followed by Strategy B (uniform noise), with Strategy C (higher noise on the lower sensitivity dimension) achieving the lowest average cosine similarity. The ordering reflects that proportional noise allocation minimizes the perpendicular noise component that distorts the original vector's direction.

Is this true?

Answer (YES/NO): YES